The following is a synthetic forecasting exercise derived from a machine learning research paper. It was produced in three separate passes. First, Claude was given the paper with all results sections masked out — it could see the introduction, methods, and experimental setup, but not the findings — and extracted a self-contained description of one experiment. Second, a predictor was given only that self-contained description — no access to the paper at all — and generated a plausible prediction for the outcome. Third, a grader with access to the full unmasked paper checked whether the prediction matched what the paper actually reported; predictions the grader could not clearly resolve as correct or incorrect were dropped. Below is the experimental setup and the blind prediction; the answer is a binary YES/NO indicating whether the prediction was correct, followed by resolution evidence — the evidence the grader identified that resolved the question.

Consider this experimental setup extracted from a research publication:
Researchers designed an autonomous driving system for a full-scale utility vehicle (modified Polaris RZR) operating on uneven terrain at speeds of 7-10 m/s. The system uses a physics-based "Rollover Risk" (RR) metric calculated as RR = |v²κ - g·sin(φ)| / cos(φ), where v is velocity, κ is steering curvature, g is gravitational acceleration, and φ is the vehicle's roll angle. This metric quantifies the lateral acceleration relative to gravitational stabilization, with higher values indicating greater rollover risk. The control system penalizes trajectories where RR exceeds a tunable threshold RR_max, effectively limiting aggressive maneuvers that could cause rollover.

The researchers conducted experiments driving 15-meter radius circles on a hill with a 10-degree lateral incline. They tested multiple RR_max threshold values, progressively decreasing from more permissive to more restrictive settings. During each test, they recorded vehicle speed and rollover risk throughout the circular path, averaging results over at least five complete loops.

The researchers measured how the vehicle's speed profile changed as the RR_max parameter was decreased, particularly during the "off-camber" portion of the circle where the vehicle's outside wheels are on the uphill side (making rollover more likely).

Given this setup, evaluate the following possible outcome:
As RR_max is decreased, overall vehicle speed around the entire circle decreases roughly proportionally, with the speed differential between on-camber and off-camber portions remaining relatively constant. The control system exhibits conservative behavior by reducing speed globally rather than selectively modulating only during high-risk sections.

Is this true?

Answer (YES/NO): NO